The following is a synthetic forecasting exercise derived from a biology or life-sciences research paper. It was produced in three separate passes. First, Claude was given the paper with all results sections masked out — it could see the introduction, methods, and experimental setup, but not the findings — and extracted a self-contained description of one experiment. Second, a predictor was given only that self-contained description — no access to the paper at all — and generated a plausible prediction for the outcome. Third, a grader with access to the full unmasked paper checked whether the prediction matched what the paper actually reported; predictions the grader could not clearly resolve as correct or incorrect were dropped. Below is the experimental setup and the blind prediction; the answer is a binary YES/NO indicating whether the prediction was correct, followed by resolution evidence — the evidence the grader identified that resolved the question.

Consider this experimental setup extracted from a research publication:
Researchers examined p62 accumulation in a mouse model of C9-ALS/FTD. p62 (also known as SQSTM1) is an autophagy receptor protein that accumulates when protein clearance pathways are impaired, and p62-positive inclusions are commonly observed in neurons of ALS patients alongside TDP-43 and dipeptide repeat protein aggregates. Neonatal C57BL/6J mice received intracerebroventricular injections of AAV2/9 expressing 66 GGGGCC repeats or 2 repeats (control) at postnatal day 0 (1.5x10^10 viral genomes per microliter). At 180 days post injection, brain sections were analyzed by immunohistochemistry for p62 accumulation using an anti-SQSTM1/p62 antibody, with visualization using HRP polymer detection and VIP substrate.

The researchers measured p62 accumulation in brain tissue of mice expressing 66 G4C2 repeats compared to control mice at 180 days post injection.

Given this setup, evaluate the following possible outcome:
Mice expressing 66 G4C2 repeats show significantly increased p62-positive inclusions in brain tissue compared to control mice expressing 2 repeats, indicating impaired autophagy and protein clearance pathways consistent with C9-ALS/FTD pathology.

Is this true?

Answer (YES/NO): YES